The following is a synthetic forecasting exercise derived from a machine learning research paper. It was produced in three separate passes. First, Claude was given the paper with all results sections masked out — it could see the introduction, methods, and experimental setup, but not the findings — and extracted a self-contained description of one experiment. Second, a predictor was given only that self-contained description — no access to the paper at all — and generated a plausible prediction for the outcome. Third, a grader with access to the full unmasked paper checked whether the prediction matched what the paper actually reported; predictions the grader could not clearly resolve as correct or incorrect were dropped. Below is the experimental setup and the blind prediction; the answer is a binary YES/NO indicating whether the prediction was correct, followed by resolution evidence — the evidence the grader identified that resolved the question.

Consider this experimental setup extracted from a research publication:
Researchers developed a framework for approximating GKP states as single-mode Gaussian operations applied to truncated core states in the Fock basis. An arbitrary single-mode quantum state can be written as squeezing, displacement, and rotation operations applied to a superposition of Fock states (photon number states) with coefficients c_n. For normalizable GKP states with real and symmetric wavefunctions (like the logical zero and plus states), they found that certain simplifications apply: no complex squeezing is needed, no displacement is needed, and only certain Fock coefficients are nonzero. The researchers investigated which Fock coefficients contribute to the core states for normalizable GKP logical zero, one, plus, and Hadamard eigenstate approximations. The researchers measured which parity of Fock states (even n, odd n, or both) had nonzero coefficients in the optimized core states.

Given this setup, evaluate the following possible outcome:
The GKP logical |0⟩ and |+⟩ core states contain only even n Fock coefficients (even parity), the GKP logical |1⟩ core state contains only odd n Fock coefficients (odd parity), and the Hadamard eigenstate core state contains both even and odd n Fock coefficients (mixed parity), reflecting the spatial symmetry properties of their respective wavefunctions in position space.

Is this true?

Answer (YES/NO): NO